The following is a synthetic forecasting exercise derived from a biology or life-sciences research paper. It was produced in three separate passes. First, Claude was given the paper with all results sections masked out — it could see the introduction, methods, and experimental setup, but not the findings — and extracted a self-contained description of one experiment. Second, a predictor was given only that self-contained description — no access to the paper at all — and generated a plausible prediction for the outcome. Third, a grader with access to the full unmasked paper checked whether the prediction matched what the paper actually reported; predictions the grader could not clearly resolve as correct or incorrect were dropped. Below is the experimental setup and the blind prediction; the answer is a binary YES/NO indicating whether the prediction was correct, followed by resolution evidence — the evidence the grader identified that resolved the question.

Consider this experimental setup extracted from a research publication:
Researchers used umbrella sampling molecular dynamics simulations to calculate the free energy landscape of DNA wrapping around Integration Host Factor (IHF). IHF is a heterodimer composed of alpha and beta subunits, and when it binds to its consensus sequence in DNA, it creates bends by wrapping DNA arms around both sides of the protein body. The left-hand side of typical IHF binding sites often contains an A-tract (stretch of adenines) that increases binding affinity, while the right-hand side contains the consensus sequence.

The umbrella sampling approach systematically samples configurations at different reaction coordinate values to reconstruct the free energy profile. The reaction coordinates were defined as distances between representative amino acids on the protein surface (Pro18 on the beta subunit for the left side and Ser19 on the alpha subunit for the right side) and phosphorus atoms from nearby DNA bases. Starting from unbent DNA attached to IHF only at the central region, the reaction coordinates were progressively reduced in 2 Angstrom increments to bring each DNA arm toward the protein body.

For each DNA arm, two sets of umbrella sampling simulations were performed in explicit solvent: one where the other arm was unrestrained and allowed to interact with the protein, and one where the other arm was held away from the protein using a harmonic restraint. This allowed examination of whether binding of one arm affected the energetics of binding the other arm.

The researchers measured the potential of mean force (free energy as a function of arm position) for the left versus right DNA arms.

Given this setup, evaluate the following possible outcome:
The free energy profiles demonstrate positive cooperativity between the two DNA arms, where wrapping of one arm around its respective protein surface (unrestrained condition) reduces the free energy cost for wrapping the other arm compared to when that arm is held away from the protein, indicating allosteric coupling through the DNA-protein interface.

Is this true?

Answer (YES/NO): NO